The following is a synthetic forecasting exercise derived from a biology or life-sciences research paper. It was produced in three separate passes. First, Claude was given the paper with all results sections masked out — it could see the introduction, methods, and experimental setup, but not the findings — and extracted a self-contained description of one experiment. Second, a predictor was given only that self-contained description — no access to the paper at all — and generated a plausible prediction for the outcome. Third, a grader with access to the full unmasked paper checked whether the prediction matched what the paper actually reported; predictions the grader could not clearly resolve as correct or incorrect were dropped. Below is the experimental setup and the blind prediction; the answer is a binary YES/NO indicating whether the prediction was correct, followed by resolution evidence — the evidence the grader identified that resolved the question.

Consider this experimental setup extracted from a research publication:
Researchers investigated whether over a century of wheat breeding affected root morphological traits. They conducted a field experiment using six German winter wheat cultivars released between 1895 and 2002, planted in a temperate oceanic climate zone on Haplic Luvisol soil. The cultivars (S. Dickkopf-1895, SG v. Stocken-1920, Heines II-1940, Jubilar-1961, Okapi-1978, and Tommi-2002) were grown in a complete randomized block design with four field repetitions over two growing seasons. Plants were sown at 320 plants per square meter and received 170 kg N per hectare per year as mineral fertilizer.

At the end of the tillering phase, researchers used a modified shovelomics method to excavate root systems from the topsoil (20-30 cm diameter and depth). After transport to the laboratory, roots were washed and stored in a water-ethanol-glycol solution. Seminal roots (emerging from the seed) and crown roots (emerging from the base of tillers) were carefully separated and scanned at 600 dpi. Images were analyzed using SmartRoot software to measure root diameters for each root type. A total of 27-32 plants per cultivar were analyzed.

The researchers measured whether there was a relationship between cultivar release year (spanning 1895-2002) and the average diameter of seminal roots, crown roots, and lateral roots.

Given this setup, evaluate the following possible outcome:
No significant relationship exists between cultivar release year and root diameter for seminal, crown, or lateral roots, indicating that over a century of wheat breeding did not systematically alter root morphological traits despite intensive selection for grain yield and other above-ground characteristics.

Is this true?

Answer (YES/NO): NO